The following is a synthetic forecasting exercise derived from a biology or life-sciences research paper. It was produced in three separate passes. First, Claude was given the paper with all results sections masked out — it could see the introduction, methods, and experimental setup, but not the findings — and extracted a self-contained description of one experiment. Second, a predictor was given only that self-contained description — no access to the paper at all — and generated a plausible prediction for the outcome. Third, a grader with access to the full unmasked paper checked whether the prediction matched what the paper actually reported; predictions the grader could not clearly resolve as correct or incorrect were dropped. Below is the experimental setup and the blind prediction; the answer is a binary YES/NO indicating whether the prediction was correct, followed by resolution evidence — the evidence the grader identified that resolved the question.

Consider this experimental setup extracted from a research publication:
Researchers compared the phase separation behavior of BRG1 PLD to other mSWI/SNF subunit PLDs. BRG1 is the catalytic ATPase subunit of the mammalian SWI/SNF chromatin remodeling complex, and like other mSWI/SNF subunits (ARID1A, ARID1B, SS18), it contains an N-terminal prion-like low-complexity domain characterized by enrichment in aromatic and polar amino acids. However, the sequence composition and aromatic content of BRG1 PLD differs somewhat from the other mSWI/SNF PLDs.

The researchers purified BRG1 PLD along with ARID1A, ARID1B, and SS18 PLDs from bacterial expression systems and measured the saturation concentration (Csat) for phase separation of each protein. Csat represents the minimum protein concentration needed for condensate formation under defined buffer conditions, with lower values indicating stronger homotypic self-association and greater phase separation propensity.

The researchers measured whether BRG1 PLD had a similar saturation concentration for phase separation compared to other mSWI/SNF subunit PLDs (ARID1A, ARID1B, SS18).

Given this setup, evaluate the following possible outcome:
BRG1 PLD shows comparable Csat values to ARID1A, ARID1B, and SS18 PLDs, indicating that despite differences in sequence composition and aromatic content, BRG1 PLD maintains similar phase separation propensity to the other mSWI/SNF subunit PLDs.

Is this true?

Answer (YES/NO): NO